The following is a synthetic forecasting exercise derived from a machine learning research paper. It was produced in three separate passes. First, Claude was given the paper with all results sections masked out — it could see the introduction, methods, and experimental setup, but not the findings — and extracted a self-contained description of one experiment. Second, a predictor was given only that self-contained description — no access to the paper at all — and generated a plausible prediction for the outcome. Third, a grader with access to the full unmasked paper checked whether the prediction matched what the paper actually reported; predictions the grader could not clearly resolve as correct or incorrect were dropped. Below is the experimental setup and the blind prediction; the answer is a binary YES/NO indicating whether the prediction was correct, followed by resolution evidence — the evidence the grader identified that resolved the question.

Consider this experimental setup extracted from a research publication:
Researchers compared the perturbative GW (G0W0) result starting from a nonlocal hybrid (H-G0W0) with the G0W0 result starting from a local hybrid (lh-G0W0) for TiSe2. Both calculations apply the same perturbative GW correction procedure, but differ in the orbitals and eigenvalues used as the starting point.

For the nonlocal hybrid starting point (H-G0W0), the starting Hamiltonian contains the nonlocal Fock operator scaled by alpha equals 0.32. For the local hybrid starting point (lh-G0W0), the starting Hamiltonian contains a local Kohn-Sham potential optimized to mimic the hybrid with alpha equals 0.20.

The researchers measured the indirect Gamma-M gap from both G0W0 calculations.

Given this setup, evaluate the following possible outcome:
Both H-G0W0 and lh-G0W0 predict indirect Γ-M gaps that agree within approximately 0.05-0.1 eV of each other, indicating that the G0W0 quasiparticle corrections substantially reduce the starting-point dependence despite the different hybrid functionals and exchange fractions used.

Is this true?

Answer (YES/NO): NO